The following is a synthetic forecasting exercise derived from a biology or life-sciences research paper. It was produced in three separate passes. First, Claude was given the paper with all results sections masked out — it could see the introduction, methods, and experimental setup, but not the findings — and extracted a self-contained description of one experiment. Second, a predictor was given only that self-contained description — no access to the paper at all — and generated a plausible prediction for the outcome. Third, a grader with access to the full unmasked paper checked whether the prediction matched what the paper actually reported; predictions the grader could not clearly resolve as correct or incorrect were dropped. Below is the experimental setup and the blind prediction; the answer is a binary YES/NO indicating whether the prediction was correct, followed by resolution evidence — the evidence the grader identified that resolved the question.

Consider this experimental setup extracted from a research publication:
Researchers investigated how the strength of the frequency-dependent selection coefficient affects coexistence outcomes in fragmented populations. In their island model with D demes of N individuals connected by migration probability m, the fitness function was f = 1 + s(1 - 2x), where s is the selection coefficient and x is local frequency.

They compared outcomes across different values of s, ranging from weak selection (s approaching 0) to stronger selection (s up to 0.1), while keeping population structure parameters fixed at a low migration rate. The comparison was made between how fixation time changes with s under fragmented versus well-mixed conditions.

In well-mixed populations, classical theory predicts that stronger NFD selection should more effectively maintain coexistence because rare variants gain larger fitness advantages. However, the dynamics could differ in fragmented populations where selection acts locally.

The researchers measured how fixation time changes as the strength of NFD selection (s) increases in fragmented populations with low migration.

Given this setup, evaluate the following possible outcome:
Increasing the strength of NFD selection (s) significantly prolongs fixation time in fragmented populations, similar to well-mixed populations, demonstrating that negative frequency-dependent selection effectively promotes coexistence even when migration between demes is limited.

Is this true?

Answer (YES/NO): NO